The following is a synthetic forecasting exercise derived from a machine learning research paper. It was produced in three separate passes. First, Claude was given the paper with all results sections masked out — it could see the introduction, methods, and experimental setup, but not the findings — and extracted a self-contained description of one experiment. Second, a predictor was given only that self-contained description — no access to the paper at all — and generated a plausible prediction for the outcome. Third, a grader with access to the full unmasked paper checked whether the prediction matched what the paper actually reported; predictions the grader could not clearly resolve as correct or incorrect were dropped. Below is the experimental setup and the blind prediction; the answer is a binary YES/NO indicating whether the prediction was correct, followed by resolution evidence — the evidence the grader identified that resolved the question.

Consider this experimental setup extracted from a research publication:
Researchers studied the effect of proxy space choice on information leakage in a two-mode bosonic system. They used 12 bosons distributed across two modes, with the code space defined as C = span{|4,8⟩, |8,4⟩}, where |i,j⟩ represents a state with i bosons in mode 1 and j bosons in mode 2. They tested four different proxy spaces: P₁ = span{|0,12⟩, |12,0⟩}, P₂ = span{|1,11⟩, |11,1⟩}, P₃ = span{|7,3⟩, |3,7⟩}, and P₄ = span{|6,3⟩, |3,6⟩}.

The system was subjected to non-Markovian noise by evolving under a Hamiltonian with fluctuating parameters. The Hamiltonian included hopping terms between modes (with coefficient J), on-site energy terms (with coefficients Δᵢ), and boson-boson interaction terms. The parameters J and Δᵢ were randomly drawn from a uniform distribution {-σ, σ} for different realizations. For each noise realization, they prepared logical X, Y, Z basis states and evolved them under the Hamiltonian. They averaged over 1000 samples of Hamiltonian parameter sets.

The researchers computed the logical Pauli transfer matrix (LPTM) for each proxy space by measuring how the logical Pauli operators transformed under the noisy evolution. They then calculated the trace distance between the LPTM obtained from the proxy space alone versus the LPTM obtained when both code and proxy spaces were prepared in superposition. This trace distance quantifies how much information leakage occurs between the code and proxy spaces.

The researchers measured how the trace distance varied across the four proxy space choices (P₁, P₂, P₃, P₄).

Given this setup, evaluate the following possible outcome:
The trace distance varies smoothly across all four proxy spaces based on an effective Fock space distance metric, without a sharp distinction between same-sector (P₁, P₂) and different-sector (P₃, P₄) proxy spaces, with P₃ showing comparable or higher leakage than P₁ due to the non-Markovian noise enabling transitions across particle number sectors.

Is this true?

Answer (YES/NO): NO